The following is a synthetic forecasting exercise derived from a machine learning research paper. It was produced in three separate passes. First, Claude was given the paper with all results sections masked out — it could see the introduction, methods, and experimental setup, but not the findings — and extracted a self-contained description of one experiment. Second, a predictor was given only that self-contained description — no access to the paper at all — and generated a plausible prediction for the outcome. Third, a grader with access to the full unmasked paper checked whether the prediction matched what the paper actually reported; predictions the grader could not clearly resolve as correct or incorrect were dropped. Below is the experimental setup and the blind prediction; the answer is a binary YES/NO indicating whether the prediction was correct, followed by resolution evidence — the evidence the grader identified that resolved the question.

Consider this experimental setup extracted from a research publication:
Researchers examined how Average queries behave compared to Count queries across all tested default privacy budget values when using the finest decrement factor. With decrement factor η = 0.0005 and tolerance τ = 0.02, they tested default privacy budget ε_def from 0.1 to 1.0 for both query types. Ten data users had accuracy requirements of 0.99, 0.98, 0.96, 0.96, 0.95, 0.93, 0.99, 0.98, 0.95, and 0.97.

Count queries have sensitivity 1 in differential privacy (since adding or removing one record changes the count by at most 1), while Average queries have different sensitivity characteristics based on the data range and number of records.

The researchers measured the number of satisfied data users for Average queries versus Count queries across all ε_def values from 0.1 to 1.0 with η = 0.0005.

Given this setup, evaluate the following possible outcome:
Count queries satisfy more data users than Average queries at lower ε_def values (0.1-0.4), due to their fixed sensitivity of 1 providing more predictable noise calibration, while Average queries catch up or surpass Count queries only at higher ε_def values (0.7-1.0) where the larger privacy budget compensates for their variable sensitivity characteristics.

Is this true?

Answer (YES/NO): NO